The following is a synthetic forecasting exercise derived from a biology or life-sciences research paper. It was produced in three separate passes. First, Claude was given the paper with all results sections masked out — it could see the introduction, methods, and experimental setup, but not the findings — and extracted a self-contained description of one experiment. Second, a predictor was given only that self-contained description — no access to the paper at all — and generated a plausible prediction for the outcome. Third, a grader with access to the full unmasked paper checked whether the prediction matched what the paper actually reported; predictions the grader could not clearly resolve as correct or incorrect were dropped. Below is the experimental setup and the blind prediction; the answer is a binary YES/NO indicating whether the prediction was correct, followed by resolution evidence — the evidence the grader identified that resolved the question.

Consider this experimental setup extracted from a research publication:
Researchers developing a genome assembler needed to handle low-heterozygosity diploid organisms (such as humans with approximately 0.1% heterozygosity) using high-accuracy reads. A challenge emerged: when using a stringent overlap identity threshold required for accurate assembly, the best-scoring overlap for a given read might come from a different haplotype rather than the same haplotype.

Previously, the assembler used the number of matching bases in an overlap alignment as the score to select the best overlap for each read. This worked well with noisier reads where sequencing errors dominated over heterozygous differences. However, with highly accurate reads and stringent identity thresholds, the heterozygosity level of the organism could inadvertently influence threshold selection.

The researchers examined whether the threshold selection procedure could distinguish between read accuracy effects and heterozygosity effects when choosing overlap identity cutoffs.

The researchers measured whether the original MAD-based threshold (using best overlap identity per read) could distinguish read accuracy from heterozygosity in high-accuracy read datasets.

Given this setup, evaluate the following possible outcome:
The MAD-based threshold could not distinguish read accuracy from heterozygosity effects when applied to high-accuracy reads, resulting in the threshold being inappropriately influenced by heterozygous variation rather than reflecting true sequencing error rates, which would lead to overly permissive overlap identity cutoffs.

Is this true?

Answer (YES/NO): NO